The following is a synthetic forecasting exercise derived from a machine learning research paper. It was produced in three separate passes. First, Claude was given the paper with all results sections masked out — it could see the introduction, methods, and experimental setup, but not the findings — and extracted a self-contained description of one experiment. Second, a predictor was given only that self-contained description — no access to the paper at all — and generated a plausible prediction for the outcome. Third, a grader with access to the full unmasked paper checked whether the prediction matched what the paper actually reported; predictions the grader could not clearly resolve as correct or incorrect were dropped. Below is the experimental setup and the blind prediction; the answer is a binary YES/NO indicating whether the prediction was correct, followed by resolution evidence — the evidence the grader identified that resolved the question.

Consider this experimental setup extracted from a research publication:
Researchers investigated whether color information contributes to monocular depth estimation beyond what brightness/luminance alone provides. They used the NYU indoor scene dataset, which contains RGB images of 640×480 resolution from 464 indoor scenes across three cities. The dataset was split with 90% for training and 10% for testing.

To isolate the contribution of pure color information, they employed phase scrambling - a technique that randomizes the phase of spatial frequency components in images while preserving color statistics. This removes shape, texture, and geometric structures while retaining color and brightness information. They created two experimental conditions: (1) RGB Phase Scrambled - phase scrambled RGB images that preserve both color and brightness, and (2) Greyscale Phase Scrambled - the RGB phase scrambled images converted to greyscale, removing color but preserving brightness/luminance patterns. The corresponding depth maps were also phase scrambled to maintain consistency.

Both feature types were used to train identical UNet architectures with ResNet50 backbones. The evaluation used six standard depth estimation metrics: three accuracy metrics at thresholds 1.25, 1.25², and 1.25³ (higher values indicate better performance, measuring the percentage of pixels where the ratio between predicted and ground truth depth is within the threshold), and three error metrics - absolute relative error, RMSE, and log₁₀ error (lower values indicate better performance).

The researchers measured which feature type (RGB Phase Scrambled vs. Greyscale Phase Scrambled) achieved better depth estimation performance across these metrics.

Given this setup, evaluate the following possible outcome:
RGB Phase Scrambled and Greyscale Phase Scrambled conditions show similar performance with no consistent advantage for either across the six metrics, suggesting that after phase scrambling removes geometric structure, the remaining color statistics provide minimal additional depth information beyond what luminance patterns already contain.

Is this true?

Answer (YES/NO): NO